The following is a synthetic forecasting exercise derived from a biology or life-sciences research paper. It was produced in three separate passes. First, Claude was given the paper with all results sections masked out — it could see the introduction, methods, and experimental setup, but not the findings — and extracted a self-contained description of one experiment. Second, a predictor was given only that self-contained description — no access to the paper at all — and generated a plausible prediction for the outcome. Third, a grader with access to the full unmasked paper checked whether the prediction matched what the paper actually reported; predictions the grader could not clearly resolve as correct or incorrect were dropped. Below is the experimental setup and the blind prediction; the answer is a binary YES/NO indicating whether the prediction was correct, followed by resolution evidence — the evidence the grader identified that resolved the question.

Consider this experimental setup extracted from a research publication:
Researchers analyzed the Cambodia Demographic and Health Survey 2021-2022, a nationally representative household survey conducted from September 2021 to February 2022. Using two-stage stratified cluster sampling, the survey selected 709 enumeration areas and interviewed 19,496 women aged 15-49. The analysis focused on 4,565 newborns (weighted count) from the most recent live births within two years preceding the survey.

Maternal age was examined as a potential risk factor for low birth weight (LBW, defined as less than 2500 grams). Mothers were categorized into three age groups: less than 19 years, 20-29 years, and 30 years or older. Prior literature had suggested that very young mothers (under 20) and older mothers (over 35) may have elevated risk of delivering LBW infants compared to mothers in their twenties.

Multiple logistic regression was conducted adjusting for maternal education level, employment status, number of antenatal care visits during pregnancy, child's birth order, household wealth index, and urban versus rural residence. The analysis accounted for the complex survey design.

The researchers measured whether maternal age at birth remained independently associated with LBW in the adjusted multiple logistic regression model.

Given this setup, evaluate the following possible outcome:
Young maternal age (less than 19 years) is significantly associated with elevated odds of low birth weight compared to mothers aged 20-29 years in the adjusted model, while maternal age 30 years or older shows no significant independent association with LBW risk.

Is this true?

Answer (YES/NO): NO